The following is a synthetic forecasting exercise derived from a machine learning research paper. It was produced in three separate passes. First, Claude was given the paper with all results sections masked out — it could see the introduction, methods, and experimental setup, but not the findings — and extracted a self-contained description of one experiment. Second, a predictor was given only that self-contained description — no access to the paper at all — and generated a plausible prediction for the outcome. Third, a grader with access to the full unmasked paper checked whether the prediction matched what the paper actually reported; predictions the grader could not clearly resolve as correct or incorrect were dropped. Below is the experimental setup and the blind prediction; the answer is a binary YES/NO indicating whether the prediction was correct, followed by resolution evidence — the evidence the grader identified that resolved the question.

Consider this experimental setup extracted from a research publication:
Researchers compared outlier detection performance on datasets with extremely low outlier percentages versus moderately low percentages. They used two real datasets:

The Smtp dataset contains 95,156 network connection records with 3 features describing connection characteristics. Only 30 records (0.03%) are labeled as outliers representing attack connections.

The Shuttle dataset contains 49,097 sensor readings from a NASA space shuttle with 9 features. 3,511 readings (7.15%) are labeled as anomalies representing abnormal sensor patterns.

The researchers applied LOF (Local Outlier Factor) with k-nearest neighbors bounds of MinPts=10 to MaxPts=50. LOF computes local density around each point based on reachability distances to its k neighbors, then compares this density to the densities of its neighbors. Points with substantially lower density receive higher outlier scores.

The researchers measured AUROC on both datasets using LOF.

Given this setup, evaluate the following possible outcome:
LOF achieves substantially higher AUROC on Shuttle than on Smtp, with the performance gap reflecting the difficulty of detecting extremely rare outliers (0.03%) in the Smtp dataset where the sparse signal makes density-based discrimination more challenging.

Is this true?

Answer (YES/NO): NO